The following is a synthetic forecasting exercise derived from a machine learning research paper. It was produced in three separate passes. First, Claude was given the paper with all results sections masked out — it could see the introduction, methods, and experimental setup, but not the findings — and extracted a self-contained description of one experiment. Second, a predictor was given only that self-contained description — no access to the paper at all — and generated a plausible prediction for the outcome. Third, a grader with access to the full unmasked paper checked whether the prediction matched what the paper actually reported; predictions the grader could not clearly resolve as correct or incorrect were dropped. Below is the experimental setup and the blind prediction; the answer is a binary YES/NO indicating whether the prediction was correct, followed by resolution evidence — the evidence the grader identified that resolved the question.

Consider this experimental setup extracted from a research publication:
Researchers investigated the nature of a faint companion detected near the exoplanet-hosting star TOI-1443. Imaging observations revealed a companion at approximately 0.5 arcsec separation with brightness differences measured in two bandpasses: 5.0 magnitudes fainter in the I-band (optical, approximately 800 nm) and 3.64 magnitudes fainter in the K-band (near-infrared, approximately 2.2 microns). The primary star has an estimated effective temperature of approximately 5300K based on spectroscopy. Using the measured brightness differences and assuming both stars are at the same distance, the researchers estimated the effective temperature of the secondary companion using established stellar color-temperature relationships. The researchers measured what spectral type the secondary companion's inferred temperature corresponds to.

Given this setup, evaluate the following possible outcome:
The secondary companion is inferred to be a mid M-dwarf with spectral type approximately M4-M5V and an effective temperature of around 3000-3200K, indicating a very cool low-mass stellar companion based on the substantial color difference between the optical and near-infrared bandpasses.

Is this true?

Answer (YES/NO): YES